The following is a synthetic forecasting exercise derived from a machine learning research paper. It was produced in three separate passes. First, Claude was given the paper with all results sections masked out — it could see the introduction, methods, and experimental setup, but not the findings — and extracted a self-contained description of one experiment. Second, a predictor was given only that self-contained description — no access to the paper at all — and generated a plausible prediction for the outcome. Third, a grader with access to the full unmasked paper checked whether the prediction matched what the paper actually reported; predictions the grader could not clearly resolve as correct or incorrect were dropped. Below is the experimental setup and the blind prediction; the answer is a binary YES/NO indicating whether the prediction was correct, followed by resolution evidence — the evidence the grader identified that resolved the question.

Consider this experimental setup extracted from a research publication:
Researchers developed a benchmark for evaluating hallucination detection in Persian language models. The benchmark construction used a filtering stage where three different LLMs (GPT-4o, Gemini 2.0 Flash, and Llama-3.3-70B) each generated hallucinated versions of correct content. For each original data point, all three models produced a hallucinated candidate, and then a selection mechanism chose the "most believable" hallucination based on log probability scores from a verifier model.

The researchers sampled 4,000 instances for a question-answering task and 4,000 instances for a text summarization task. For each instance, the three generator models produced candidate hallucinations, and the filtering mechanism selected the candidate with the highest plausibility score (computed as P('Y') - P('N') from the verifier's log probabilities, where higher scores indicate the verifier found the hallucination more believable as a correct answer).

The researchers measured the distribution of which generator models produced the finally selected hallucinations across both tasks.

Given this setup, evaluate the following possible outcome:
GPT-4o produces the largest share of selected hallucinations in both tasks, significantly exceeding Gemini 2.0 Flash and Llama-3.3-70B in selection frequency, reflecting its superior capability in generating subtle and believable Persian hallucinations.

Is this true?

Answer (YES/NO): NO